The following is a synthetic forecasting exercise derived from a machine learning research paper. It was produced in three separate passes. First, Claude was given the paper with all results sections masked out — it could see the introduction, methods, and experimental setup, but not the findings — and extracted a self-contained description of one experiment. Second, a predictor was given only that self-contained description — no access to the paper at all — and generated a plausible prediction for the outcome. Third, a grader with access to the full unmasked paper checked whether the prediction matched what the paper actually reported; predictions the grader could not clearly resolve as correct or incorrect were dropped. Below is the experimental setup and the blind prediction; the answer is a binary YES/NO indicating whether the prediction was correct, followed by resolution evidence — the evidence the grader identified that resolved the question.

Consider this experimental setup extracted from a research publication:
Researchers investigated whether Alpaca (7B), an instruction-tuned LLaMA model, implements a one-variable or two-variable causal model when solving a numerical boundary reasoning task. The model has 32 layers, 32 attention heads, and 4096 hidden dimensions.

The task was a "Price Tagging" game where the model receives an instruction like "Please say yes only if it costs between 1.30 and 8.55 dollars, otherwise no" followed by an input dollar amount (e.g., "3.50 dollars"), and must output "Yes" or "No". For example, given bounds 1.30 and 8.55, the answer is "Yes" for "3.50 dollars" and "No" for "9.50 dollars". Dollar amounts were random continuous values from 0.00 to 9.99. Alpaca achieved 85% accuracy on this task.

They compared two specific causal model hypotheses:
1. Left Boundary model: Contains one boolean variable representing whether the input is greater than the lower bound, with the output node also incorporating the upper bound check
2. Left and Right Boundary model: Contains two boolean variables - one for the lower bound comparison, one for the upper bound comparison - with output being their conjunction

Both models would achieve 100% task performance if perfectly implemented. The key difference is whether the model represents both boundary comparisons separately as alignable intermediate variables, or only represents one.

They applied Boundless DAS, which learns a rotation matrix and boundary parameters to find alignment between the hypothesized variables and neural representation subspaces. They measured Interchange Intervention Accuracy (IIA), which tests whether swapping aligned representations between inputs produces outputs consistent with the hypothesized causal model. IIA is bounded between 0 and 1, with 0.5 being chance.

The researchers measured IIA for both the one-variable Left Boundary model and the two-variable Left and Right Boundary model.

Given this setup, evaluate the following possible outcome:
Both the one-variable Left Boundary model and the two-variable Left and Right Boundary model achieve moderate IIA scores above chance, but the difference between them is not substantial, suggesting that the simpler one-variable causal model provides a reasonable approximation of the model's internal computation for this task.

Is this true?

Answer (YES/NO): NO